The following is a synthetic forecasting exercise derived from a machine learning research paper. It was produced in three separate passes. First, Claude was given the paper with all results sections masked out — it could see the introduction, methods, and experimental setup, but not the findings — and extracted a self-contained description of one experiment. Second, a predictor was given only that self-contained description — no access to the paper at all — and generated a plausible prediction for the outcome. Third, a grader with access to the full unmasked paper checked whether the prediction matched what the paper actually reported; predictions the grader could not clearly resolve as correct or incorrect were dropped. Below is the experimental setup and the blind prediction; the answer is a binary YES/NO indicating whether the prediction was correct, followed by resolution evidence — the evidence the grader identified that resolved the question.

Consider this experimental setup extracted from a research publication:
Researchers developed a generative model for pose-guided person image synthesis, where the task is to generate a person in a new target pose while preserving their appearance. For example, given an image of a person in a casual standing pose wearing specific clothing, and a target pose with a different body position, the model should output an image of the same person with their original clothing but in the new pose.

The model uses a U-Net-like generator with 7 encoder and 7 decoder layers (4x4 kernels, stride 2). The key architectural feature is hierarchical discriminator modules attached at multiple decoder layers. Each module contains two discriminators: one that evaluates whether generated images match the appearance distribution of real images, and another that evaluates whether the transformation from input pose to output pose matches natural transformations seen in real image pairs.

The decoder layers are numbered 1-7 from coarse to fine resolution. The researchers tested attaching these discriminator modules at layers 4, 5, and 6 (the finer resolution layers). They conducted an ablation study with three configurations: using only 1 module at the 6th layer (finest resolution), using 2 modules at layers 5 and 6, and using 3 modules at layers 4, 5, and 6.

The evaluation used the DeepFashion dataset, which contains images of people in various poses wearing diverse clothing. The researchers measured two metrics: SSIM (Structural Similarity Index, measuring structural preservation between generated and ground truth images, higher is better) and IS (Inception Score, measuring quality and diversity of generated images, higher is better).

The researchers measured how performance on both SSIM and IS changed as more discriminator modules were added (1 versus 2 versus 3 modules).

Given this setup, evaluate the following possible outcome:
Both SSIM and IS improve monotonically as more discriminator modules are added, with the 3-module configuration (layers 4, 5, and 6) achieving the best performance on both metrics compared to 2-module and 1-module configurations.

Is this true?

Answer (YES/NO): YES